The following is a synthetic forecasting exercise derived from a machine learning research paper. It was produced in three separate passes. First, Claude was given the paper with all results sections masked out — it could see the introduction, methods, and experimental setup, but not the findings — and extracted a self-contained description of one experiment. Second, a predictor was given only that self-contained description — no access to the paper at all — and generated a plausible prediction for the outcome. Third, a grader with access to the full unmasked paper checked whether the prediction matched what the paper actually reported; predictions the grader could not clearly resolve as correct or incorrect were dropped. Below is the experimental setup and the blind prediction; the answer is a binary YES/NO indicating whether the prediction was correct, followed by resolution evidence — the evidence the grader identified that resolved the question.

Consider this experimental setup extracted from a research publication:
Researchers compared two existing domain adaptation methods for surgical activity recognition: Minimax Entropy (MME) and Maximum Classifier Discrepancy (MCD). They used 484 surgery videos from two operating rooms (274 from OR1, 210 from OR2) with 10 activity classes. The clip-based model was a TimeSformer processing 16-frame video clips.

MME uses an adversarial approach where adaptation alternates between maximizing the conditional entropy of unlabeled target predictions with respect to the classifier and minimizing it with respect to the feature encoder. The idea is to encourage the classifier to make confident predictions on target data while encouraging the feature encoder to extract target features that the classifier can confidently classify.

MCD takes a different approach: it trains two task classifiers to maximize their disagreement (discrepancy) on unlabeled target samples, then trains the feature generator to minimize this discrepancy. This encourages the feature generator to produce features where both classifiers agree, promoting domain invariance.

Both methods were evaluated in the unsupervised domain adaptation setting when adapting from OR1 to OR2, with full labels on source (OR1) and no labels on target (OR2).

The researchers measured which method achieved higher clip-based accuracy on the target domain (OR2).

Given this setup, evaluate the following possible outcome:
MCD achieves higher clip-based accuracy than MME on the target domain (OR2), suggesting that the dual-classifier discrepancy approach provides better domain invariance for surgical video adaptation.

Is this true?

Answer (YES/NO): NO